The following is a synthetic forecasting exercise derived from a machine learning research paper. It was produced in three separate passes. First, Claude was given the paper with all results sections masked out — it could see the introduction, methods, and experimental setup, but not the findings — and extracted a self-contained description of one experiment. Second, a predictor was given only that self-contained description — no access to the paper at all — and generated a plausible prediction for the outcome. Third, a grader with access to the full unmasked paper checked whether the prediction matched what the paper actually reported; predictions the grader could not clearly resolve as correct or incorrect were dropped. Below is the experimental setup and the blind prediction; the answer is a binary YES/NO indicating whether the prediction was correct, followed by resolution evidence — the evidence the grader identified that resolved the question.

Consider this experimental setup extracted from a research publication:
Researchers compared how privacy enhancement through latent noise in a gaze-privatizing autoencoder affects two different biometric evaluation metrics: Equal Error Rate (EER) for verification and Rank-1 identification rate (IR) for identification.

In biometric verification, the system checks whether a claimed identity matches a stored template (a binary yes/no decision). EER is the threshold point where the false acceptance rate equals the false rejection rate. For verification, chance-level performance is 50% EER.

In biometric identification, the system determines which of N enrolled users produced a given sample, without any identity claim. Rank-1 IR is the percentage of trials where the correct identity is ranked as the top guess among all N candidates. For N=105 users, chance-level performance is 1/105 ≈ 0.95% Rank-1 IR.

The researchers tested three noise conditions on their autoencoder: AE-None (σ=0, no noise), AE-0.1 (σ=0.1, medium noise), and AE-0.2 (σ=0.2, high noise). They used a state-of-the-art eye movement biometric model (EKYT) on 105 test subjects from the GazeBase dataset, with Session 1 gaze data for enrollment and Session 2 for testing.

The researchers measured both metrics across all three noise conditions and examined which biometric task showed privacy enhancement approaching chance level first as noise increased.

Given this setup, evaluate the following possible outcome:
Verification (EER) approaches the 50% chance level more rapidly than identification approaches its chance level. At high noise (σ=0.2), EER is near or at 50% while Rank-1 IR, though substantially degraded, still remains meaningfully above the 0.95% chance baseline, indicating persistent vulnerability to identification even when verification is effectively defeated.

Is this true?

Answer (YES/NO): NO